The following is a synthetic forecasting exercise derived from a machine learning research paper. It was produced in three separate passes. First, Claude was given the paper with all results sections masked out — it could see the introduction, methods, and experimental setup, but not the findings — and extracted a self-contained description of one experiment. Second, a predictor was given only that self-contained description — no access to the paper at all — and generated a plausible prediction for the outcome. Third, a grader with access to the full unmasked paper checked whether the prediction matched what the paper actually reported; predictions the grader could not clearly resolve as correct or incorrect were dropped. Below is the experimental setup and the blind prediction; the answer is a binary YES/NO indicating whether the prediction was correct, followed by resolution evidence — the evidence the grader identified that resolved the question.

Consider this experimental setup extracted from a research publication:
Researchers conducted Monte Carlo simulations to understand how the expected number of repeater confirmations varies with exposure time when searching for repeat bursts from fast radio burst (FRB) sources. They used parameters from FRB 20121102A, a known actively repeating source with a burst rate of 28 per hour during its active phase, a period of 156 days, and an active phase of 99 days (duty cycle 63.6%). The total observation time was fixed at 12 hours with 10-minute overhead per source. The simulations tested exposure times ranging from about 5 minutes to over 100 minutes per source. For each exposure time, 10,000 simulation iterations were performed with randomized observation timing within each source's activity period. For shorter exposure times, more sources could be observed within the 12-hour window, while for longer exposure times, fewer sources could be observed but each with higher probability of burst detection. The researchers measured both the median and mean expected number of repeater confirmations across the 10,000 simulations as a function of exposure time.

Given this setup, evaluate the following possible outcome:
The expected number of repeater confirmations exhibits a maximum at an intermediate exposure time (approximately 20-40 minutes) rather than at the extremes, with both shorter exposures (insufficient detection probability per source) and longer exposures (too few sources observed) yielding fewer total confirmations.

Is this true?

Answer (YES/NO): NO